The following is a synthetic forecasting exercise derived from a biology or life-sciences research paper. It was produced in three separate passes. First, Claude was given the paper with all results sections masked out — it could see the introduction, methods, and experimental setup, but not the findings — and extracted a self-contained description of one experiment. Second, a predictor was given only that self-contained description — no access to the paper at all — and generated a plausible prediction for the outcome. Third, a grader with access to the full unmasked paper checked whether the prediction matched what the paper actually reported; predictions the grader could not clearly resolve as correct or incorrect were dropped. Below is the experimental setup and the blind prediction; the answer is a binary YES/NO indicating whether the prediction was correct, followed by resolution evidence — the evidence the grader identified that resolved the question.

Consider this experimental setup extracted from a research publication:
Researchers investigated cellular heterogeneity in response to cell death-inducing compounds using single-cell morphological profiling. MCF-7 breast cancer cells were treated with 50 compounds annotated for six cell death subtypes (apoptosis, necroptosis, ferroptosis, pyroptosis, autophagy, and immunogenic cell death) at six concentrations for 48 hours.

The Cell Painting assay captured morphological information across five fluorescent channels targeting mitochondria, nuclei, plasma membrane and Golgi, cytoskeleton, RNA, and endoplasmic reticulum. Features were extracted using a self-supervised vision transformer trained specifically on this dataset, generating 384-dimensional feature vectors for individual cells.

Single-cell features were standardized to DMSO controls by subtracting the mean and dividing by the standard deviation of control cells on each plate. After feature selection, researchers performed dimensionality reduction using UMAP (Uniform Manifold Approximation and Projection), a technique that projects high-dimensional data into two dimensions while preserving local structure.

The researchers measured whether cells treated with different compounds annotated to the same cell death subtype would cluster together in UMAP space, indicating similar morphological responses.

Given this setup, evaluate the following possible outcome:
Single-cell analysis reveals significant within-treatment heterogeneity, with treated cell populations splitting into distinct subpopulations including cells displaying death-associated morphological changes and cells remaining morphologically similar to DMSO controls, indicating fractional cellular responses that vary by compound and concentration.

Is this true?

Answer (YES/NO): NO